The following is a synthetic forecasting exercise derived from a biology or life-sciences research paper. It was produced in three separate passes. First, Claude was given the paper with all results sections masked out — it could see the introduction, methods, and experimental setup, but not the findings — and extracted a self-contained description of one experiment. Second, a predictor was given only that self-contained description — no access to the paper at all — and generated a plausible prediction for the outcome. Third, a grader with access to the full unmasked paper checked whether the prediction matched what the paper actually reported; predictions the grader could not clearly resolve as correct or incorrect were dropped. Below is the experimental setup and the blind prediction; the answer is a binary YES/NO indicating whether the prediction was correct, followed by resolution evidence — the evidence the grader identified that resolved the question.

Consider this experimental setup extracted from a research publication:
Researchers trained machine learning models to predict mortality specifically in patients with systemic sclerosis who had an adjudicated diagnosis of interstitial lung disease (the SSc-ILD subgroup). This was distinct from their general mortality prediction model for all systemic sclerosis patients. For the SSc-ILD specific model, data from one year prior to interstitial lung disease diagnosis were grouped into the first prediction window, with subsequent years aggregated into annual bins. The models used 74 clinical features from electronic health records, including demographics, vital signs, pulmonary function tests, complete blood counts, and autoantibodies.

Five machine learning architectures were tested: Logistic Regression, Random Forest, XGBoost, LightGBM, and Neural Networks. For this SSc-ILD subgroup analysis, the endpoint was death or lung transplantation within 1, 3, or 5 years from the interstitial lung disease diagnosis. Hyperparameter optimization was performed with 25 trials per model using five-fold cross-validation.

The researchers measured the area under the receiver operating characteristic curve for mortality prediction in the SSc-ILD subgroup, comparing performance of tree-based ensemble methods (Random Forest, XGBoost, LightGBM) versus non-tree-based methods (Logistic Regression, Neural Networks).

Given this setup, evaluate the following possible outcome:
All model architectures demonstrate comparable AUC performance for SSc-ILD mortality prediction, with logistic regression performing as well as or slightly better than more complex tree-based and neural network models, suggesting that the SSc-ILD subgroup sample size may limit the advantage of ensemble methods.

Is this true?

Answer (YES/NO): NO